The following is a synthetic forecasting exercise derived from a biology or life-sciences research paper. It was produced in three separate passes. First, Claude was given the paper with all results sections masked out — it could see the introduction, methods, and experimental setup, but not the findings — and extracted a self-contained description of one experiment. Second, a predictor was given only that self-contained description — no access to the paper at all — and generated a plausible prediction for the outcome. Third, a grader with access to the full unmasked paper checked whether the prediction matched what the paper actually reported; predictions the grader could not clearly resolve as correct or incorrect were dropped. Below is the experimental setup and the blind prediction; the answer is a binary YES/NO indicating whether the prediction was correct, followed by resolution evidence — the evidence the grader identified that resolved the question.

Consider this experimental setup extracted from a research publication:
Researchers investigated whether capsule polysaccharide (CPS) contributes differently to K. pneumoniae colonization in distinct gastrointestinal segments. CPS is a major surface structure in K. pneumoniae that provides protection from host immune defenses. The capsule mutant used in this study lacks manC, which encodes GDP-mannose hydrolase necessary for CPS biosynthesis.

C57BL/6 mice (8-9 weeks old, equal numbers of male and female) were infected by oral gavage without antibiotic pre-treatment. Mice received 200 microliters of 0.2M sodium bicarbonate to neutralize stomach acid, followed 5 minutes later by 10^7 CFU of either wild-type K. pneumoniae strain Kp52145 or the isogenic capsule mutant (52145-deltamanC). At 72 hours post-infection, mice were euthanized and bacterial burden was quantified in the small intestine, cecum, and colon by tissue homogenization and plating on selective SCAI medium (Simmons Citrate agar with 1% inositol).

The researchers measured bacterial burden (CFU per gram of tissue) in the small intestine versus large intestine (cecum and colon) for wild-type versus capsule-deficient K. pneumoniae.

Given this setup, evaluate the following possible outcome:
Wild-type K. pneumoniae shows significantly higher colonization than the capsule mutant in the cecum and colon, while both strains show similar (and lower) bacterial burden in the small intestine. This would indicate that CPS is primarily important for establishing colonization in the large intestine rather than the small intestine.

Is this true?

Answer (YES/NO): YES